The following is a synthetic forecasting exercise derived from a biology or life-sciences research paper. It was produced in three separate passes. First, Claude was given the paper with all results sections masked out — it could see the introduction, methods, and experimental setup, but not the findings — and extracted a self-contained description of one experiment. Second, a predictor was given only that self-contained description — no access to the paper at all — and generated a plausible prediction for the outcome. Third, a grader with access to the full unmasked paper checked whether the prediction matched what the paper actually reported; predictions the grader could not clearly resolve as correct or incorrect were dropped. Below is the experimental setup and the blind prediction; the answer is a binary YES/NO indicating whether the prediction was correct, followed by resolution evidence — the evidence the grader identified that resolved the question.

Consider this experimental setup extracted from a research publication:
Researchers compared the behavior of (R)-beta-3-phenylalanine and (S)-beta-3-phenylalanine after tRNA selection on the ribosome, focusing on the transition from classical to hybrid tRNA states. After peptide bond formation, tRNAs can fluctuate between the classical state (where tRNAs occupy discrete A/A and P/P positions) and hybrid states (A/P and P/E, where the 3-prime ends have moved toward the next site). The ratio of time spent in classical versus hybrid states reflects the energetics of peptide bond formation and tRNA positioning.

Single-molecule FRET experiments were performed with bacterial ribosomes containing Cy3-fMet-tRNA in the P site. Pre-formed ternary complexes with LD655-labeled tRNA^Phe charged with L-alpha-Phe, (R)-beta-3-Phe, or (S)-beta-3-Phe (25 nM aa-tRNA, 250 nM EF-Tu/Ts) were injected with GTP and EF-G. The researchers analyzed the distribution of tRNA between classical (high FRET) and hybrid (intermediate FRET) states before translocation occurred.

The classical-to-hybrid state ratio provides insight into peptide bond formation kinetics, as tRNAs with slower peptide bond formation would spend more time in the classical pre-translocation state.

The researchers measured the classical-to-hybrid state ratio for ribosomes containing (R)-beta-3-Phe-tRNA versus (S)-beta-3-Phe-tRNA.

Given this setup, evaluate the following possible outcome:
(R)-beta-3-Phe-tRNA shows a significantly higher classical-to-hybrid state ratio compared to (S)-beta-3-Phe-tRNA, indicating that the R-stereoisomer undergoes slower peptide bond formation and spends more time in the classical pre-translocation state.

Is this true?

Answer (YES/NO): YES